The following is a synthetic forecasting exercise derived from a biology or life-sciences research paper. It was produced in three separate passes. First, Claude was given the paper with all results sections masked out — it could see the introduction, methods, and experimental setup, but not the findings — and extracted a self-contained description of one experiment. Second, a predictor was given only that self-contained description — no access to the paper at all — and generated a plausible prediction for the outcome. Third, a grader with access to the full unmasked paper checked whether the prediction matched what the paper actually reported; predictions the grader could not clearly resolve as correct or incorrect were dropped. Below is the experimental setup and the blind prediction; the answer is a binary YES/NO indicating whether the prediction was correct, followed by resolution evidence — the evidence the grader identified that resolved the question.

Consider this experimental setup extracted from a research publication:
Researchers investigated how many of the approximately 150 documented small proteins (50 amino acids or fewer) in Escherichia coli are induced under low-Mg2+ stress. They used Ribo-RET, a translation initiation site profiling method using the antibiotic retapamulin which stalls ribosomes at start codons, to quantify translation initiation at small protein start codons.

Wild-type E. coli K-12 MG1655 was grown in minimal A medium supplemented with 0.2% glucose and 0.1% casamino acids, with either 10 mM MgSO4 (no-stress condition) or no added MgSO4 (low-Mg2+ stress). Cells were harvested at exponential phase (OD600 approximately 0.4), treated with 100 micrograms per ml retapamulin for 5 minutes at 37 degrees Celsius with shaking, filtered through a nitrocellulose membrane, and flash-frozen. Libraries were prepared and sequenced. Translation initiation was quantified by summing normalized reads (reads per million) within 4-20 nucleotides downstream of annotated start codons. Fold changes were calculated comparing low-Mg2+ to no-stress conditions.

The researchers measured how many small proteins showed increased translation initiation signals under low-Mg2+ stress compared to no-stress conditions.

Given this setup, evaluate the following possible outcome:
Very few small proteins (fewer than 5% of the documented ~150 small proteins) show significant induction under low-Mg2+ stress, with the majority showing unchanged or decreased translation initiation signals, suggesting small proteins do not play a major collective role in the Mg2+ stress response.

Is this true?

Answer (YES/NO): NO